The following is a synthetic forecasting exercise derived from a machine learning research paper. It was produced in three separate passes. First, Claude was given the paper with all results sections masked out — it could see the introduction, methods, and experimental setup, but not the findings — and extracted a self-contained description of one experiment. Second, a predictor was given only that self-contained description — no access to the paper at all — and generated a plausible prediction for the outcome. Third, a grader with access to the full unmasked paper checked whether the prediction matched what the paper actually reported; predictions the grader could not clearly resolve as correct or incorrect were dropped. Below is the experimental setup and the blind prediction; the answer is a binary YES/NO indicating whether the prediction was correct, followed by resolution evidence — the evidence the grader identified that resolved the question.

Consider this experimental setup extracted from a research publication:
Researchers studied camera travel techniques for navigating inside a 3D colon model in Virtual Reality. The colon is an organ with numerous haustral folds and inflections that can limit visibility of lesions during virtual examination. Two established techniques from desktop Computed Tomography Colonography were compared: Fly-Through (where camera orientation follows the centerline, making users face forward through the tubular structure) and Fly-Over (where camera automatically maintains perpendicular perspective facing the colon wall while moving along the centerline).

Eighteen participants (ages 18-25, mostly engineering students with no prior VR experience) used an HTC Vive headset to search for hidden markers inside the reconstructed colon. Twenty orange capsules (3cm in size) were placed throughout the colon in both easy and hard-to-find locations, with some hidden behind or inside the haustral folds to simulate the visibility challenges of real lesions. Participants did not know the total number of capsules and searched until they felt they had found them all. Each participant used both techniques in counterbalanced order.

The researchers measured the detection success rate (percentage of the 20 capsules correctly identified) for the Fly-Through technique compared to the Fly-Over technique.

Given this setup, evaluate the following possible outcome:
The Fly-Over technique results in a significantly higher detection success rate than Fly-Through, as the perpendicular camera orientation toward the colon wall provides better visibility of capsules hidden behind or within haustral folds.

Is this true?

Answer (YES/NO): NO